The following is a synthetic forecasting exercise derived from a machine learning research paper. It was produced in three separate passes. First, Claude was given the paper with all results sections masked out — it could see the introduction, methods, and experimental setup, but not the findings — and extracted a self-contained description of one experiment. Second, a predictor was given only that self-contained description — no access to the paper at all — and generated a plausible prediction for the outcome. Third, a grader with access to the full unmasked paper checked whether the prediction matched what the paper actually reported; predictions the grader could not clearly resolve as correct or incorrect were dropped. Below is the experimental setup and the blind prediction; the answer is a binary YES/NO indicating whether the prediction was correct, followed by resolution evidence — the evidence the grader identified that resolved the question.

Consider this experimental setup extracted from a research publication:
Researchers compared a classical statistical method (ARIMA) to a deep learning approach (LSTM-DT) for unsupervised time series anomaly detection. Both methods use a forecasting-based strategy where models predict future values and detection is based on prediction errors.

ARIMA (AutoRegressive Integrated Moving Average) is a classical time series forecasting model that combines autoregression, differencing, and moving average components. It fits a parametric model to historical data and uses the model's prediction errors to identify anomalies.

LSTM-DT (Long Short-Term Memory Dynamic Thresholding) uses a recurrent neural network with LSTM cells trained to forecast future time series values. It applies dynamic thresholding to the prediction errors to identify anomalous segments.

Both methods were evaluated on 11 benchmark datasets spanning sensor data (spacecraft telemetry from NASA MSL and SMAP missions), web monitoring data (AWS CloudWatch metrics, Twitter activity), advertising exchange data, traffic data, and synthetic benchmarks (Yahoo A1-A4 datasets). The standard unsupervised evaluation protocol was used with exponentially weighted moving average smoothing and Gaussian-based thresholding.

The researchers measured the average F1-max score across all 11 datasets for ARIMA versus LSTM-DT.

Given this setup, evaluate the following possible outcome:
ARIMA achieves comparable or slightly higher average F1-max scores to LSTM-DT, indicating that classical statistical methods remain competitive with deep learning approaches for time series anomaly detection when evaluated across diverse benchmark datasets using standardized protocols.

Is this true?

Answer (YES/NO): NO